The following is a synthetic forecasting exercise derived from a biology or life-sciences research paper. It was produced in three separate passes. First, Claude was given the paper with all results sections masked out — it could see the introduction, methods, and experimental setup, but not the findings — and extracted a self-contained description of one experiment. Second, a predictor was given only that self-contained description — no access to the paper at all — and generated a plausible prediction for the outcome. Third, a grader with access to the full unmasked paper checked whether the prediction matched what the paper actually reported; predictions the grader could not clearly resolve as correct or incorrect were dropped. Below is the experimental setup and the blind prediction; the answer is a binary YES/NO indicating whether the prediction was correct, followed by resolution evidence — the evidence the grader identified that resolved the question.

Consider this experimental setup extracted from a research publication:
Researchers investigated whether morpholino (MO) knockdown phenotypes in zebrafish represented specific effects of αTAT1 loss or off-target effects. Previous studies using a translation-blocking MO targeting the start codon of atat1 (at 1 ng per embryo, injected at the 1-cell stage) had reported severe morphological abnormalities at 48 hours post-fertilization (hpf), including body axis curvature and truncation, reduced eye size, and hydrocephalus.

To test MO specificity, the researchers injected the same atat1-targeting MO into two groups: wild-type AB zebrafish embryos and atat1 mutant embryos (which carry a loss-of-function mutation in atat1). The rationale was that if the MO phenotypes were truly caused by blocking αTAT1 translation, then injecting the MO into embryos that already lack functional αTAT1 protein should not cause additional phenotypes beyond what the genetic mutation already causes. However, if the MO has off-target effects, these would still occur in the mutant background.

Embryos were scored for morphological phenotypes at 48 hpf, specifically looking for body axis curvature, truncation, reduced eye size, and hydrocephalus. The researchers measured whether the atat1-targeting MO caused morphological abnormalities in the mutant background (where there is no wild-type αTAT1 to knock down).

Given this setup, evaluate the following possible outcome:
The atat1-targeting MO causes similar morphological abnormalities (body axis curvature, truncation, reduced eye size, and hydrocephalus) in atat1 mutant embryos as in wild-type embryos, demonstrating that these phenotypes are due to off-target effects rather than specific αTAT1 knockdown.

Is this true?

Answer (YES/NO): YES